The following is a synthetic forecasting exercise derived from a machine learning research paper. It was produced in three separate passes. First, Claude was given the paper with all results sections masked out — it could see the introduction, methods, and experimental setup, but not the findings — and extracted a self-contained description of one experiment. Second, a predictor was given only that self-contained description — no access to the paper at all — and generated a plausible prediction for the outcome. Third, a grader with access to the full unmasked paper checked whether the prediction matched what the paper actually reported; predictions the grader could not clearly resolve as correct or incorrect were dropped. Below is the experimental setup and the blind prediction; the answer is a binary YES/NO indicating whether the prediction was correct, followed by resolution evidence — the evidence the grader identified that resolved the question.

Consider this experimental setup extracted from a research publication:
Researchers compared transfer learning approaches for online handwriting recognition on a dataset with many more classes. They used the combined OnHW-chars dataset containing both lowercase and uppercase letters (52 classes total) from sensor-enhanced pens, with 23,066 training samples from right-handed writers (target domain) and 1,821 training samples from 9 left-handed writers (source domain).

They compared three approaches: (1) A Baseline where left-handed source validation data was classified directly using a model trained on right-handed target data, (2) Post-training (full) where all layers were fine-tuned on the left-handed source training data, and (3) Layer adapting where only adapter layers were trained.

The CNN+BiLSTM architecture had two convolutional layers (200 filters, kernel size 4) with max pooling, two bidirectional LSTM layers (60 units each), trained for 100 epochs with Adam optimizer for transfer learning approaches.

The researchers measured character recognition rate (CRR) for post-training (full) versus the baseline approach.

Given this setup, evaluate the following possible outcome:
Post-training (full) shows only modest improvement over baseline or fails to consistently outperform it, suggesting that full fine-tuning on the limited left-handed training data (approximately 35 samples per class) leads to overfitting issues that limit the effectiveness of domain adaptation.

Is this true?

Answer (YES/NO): NO